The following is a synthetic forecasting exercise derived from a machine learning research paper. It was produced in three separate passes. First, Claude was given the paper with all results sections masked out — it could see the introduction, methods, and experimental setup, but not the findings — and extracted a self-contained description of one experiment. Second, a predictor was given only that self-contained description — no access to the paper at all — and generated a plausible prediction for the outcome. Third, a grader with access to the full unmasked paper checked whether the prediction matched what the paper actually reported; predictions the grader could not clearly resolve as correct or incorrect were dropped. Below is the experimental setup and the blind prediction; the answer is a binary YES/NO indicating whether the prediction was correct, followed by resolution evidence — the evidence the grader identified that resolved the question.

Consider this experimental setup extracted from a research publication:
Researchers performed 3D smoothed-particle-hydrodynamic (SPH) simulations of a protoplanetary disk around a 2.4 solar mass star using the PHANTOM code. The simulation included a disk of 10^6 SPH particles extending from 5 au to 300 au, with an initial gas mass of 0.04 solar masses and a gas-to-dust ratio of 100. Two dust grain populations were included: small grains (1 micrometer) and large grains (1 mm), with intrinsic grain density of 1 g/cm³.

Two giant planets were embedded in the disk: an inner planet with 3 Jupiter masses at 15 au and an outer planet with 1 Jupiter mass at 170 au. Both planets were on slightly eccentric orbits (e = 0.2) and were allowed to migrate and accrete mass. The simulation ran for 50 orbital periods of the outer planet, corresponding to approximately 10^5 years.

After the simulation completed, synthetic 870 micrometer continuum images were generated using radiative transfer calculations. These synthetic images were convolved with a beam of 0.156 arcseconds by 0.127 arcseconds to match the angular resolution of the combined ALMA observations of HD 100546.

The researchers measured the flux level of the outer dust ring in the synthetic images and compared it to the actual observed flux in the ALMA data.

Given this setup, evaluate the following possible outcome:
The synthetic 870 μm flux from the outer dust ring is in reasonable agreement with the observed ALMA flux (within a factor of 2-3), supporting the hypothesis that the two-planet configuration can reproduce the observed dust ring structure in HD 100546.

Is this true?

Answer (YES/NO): NO